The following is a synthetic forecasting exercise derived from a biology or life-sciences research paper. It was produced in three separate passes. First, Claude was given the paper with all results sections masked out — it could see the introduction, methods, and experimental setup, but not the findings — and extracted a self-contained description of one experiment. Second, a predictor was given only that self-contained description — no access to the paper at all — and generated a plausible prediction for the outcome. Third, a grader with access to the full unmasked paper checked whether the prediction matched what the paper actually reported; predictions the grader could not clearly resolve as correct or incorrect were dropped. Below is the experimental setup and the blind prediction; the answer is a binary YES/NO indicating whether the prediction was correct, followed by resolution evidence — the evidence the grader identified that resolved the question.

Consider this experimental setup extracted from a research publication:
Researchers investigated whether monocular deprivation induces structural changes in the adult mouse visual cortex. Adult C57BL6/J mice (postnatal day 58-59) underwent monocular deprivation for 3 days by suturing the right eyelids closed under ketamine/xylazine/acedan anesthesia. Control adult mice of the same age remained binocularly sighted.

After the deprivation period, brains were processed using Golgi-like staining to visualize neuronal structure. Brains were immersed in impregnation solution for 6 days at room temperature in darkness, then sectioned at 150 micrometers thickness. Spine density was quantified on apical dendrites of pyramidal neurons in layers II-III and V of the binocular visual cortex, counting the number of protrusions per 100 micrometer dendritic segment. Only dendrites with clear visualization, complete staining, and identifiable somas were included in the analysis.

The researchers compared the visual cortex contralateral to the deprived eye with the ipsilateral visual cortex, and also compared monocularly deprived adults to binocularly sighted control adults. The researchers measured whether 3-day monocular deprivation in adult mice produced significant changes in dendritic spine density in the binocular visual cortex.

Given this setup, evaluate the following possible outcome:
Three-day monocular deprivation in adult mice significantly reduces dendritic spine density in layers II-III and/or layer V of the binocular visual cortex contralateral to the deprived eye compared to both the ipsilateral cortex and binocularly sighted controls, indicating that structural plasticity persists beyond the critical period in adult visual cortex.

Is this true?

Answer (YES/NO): NO